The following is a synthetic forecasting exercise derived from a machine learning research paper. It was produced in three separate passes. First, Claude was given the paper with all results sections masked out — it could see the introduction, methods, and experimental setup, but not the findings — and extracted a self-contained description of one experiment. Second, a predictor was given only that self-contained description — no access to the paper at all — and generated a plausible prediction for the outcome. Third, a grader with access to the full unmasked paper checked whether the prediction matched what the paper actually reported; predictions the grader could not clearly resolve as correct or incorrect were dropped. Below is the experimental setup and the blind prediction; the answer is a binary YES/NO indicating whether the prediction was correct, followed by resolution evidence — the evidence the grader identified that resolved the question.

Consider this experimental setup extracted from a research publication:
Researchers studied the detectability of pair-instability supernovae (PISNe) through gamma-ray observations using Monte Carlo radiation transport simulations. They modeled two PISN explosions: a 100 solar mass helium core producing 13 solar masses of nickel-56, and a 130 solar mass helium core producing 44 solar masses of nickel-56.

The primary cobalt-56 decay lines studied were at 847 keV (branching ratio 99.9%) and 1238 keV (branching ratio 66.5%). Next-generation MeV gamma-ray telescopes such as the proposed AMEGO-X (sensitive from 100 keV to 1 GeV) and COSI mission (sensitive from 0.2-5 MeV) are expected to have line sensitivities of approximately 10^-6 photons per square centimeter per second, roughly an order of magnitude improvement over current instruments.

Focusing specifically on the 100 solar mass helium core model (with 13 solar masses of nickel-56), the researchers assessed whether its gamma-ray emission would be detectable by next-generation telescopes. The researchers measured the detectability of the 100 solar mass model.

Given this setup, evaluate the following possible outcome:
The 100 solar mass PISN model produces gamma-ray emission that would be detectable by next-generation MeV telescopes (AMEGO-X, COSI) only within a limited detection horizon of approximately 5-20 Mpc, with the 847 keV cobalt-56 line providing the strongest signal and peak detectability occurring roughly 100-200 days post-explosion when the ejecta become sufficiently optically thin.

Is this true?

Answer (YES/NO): NO